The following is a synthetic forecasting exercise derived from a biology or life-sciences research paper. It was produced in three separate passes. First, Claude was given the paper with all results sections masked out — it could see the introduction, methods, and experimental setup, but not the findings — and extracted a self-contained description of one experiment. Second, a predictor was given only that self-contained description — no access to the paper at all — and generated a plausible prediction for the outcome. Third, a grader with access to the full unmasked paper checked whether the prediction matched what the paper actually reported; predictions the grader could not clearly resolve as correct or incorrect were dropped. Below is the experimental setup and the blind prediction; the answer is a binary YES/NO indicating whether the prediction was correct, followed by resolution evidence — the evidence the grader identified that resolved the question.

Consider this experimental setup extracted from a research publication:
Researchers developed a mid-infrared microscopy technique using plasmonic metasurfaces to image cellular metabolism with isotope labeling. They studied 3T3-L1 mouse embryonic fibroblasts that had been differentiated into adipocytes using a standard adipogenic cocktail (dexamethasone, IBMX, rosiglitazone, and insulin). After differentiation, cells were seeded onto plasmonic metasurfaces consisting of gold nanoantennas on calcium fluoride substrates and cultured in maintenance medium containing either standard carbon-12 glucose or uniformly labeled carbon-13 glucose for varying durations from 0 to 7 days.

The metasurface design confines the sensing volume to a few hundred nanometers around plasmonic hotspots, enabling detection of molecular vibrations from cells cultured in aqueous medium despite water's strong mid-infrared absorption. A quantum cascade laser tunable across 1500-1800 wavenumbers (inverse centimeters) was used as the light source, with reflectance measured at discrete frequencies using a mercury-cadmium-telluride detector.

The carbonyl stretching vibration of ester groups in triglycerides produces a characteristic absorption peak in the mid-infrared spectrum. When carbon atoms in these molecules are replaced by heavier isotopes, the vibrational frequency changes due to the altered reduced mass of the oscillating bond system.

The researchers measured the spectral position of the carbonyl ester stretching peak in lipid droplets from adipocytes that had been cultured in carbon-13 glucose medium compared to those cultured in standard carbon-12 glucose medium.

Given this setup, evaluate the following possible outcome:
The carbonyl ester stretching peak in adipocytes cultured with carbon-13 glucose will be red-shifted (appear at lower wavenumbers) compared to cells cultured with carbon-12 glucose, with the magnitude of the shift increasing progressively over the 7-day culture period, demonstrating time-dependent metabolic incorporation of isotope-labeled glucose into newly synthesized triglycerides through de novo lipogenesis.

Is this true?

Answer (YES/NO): YES